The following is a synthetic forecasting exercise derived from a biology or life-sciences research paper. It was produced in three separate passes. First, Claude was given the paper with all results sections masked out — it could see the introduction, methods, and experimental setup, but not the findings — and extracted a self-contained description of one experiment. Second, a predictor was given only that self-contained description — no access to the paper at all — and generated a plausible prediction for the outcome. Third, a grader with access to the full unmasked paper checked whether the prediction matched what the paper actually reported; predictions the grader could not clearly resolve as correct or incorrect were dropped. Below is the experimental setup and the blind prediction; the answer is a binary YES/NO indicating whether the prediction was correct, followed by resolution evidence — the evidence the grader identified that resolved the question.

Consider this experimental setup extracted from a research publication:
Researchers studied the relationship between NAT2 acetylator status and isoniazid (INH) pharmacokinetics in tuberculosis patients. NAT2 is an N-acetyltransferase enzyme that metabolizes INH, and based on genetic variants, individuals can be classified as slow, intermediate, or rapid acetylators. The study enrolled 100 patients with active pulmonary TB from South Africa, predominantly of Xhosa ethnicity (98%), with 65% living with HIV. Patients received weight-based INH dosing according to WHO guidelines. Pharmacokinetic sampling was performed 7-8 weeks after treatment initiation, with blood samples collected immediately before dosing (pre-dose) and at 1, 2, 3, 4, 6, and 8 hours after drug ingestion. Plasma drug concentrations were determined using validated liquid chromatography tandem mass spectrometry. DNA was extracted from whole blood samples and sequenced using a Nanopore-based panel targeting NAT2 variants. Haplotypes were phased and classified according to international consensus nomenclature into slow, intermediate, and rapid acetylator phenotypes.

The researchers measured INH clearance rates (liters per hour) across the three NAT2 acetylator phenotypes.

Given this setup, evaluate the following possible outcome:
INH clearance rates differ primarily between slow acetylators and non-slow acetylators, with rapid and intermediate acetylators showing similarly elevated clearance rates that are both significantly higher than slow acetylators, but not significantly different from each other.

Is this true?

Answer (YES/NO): NO